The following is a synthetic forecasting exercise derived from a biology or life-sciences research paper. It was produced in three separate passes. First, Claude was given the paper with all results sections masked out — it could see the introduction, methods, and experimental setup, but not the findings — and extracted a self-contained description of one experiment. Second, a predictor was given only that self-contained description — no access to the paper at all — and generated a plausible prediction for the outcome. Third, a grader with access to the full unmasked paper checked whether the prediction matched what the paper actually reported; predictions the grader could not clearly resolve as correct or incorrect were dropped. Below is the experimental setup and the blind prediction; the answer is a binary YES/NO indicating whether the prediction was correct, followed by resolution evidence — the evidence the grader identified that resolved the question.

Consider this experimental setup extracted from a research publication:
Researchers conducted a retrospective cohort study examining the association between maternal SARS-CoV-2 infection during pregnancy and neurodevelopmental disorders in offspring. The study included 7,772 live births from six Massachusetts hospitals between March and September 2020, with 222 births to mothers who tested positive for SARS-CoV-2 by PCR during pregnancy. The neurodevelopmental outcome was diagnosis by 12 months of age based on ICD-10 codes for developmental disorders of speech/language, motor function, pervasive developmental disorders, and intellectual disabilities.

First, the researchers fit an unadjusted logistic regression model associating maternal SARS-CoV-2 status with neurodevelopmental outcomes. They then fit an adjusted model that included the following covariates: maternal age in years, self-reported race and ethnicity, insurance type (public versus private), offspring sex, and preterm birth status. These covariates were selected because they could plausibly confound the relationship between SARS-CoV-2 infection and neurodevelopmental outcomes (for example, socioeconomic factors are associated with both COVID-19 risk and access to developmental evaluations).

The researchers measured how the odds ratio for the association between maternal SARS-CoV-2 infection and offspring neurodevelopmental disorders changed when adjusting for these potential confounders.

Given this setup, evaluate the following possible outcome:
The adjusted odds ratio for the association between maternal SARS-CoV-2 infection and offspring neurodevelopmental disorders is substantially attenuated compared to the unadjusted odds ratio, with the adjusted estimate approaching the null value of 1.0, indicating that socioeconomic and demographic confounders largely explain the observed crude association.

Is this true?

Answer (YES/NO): NO